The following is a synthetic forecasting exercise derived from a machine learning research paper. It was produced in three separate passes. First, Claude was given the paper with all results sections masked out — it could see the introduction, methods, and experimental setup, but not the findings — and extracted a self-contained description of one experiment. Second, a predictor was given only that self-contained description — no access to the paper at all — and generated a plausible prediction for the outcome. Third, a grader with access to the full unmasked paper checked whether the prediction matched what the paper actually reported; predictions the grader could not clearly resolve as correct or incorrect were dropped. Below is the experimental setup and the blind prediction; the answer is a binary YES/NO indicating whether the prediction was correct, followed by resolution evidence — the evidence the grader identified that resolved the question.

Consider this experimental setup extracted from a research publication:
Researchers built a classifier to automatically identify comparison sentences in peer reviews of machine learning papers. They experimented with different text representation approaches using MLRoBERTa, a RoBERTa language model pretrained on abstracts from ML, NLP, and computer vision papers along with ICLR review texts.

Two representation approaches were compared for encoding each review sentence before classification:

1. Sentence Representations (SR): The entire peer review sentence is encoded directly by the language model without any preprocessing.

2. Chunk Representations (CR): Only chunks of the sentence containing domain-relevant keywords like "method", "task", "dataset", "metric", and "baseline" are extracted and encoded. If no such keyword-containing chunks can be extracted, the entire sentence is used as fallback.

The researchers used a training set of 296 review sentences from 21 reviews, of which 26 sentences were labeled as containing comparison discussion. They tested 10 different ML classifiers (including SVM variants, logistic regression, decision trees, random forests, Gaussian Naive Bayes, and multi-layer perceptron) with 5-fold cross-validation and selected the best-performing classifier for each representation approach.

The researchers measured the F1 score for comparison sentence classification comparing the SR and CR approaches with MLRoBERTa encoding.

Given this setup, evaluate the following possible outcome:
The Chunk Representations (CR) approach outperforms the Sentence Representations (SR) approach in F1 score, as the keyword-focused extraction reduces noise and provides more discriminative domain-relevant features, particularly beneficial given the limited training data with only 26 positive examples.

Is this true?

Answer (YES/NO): YES